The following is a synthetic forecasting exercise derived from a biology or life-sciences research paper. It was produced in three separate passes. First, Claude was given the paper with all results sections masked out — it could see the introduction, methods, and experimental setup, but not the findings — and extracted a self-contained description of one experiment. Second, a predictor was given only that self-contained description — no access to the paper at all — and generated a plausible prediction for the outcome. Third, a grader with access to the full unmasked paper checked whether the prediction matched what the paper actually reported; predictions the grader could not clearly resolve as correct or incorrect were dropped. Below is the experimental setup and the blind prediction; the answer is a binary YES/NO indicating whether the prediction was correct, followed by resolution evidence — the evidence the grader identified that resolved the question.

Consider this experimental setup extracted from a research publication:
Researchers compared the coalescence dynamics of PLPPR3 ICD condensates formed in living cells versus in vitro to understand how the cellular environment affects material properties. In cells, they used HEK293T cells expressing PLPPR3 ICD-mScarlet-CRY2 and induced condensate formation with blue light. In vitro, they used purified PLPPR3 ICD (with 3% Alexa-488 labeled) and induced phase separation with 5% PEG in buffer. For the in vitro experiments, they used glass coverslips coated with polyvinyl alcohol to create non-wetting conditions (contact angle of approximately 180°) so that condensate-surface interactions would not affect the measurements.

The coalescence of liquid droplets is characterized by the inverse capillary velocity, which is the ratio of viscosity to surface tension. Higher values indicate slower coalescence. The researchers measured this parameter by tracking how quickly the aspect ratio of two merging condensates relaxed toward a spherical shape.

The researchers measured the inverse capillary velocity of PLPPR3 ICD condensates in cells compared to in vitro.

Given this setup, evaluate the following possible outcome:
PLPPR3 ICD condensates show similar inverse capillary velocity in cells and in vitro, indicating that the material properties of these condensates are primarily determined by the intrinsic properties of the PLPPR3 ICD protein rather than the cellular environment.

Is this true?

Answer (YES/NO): NO